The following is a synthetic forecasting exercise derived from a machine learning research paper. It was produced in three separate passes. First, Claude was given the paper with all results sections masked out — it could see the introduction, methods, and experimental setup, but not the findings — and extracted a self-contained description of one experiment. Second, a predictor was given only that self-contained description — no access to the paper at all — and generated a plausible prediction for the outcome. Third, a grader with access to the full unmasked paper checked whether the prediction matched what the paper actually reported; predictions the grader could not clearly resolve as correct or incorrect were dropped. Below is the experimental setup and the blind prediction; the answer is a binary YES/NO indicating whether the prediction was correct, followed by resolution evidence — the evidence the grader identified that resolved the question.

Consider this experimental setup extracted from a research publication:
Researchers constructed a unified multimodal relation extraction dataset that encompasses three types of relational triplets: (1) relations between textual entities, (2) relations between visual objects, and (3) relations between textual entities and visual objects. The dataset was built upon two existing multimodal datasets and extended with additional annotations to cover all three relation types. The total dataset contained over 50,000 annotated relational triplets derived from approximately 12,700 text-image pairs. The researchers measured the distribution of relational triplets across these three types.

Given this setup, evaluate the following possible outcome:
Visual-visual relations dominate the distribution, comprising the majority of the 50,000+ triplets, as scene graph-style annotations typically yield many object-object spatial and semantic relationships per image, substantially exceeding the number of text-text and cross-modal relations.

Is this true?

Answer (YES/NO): NO